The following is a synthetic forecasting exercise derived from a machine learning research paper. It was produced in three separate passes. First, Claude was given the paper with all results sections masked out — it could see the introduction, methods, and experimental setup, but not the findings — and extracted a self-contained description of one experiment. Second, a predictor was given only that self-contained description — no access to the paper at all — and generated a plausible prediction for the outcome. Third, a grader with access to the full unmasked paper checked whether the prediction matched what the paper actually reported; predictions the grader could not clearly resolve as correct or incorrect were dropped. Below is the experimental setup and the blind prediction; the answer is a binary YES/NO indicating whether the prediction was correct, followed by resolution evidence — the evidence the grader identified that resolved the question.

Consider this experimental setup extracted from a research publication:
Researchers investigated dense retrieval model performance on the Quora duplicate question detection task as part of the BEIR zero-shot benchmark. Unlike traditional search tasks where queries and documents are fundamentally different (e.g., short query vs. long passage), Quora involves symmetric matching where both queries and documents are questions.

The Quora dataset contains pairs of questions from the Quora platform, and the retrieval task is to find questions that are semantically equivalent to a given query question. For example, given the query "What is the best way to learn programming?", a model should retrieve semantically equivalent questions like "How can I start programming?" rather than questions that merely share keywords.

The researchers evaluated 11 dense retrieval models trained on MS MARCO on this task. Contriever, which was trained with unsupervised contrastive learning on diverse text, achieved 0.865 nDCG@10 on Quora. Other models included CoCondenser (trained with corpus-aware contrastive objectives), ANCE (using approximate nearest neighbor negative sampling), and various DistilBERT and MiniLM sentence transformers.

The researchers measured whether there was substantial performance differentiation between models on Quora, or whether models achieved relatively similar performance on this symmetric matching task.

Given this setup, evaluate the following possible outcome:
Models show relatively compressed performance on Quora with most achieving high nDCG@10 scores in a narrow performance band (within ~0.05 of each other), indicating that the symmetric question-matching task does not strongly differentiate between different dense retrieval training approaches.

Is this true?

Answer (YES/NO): YES